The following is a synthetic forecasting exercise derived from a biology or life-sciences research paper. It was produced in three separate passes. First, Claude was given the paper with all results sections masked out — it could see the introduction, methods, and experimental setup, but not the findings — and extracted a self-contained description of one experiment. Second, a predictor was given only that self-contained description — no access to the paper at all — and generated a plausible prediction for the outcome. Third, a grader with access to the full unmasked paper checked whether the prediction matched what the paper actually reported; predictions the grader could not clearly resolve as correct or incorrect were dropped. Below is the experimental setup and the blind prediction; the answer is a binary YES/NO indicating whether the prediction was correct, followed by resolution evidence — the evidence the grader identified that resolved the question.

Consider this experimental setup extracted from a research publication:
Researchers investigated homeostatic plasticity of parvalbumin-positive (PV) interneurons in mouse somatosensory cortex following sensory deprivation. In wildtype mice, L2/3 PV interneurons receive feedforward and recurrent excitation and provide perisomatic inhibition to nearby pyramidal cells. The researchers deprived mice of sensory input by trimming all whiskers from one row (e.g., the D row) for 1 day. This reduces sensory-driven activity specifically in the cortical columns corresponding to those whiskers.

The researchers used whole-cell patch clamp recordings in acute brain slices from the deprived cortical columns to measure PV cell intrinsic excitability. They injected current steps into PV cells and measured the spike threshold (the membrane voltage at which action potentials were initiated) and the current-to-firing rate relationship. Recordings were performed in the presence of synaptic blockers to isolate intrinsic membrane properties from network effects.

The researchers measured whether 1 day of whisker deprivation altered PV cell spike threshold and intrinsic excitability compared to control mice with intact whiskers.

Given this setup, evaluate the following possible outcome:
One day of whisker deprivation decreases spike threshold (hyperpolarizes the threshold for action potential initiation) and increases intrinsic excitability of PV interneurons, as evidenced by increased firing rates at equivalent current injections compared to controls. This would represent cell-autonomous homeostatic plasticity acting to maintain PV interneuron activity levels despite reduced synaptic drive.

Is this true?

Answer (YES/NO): NO